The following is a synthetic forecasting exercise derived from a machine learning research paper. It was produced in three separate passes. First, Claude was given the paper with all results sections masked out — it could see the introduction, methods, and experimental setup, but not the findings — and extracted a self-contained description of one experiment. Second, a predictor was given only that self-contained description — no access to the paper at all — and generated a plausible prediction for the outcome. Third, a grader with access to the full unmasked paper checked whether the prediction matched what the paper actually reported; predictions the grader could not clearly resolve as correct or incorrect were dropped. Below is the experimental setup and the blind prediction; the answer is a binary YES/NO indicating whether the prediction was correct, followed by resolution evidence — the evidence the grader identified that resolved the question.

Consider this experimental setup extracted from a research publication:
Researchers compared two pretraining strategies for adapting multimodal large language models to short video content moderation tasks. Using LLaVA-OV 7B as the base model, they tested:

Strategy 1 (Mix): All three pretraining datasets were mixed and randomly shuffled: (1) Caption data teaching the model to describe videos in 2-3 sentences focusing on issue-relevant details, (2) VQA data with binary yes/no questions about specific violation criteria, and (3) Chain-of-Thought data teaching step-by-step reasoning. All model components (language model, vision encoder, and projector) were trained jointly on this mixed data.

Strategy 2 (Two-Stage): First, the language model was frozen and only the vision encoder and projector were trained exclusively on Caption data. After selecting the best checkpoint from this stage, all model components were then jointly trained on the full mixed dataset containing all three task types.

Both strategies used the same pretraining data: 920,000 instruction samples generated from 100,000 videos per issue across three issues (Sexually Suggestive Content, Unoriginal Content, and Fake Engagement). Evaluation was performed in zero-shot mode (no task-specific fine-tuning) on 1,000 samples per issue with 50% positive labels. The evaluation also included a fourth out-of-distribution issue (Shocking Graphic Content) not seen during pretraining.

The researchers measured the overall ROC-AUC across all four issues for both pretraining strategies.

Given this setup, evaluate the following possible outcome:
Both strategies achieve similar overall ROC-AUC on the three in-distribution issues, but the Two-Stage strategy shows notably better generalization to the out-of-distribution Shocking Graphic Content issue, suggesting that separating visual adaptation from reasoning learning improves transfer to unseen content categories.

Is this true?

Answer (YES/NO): NO